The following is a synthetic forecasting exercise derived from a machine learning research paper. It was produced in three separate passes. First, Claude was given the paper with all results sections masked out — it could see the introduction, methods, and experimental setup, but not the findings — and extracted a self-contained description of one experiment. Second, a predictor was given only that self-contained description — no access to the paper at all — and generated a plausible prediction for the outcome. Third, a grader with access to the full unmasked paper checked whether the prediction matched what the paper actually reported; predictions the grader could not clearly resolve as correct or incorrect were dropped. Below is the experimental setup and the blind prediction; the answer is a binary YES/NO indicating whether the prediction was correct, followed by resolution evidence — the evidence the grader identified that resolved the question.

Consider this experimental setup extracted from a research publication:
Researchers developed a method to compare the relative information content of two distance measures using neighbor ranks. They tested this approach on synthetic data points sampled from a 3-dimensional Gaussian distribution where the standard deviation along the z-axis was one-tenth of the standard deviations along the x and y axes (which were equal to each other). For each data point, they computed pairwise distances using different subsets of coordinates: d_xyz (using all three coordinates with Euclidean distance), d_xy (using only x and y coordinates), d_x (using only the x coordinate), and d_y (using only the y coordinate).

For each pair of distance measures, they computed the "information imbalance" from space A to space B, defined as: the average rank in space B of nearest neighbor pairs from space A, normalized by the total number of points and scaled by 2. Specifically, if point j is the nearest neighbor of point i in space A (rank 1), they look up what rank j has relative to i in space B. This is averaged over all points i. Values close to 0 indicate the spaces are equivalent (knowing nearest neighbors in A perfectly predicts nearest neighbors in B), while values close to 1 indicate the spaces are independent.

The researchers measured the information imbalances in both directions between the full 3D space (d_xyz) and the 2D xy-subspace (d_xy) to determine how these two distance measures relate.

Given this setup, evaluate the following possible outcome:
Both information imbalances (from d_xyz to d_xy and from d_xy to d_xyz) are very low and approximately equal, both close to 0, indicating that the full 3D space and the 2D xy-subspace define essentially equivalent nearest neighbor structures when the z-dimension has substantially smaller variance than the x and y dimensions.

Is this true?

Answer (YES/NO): YES